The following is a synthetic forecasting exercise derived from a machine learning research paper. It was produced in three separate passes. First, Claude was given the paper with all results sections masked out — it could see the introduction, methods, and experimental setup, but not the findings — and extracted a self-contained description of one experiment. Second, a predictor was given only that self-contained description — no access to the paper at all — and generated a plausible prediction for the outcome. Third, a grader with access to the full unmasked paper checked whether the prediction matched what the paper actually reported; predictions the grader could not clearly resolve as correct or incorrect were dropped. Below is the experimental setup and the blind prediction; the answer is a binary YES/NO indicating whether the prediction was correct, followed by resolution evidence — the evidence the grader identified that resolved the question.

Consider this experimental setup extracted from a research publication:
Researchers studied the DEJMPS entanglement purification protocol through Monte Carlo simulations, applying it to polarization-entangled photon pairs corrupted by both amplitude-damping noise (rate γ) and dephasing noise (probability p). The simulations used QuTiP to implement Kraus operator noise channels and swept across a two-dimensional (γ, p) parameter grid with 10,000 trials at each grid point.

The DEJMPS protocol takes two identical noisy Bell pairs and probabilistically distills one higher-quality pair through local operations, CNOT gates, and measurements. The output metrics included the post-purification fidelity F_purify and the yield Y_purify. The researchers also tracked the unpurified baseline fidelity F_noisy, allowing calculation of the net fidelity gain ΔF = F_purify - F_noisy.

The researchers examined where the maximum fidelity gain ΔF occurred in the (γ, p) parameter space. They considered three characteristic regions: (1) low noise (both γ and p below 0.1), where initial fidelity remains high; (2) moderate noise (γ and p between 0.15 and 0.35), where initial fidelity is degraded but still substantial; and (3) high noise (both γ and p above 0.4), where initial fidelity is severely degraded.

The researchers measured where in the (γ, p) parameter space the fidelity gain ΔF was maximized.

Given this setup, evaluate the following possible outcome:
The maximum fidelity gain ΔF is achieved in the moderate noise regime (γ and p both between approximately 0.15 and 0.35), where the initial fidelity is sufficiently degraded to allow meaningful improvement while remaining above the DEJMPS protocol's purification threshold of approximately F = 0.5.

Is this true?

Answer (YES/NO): YES